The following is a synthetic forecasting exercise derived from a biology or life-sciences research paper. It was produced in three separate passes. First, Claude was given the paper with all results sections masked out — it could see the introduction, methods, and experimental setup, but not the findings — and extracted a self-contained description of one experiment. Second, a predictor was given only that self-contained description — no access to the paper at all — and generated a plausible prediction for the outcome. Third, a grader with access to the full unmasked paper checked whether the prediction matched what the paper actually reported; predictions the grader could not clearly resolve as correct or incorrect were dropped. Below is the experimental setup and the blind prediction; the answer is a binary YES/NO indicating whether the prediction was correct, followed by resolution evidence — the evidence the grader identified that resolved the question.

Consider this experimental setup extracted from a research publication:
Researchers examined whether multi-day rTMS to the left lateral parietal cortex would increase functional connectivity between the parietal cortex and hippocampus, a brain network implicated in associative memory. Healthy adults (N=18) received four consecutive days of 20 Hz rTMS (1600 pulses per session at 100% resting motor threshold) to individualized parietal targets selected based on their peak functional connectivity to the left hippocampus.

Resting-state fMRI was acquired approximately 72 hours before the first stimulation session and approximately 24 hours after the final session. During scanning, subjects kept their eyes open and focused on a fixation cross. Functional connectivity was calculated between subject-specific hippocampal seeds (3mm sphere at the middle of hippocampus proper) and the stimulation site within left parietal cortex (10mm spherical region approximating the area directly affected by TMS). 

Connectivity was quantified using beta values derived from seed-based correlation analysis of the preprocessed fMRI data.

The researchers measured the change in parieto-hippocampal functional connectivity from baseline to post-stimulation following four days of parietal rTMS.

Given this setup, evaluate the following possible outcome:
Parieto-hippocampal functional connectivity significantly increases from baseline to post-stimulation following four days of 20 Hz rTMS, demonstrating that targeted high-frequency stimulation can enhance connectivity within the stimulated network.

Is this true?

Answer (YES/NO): NO